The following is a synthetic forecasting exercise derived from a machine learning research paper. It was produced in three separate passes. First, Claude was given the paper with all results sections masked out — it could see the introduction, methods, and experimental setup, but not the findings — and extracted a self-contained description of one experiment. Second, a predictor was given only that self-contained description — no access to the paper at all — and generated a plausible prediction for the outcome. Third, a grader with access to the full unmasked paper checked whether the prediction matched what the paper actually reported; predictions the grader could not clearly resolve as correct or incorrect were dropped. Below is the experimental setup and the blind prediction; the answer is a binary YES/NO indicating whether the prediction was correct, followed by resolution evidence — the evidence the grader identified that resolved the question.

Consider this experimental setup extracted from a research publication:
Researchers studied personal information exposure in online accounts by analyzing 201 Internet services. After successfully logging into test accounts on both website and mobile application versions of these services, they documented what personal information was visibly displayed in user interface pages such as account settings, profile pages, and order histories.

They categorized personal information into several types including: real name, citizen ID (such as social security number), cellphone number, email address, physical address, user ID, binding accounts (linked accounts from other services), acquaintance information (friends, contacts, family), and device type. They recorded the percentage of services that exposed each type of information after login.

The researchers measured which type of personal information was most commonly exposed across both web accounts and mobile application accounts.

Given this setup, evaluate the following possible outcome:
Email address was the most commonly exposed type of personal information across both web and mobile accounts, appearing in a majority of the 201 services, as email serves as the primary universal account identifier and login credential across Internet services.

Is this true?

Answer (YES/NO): NO